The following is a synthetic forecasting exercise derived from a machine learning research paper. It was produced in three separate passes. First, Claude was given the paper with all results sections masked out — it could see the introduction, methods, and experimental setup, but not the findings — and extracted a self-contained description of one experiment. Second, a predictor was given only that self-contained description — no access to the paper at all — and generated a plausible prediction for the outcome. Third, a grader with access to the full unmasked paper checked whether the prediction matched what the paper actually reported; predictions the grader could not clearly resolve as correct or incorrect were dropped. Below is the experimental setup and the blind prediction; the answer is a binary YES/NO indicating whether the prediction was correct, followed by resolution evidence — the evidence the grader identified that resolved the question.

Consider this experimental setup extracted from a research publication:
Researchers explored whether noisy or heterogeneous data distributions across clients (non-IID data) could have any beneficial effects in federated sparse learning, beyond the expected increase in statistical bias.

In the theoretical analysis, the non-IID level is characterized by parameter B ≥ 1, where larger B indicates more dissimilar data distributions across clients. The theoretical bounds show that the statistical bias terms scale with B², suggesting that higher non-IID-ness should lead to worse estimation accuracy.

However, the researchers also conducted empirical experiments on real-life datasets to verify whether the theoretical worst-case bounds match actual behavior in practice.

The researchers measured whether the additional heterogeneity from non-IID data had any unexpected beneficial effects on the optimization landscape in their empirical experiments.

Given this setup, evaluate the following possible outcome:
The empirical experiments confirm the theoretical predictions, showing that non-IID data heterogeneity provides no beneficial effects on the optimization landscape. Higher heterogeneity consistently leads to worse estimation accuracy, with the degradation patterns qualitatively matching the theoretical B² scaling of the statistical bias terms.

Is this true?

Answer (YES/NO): NO